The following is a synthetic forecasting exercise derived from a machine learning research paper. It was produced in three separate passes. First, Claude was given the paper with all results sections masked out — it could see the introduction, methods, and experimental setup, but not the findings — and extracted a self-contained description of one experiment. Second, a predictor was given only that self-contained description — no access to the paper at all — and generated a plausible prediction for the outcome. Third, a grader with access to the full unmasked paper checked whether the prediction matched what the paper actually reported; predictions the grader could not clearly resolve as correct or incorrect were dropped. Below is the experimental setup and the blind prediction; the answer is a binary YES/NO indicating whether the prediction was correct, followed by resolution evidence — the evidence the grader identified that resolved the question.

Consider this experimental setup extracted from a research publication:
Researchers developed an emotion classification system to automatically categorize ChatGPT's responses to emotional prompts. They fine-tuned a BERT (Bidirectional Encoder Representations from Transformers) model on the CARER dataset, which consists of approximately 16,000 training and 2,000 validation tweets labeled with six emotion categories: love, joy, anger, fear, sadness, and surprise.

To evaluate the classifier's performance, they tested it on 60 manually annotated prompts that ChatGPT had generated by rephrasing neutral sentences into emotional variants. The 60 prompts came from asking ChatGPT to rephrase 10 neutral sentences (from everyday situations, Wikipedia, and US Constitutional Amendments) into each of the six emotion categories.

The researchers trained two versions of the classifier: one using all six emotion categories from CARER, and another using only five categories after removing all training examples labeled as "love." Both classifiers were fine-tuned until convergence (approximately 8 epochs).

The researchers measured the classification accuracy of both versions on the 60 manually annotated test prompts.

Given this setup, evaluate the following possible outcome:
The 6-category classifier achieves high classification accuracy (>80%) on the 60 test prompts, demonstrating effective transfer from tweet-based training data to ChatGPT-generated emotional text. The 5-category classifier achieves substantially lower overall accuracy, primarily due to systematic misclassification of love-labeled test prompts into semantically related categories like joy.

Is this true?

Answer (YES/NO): NO